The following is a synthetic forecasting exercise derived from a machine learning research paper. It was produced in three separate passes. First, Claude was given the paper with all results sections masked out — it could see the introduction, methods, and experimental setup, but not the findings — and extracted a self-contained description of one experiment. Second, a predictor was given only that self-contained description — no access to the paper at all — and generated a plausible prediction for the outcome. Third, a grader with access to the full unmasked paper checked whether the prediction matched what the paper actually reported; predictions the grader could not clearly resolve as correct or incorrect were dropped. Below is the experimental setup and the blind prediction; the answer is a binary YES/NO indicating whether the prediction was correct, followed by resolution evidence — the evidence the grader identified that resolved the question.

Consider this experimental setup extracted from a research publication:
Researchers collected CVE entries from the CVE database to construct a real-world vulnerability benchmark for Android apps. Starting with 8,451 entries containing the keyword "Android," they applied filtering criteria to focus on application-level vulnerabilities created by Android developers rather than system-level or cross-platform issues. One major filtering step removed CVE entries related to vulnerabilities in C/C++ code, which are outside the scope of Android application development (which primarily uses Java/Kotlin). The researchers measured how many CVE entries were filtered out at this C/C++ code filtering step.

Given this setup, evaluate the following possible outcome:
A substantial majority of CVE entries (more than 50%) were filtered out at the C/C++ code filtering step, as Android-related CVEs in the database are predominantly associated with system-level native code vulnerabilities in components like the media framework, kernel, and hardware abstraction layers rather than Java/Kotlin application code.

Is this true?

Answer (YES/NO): NO